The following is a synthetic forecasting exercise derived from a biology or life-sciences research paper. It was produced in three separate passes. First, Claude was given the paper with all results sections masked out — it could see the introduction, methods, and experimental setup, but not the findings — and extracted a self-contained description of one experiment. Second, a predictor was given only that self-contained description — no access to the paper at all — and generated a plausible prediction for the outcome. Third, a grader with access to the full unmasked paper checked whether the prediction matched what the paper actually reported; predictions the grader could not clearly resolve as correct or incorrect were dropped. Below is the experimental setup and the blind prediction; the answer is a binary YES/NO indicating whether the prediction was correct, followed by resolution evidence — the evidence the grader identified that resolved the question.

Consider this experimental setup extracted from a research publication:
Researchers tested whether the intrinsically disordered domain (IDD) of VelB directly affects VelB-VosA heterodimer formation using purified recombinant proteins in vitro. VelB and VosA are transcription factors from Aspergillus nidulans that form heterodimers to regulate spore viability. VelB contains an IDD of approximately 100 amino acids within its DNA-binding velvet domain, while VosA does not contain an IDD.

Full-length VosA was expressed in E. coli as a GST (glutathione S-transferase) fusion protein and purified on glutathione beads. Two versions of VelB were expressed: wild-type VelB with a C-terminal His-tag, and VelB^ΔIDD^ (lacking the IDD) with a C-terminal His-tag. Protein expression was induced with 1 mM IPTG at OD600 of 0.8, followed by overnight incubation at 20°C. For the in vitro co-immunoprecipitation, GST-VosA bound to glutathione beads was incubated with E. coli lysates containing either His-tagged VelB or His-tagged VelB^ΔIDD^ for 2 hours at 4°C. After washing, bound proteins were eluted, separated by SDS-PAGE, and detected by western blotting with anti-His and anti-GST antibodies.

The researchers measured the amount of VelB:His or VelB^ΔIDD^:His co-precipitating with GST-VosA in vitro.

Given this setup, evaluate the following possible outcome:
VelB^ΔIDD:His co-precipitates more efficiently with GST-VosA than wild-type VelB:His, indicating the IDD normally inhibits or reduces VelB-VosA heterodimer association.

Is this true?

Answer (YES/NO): NO